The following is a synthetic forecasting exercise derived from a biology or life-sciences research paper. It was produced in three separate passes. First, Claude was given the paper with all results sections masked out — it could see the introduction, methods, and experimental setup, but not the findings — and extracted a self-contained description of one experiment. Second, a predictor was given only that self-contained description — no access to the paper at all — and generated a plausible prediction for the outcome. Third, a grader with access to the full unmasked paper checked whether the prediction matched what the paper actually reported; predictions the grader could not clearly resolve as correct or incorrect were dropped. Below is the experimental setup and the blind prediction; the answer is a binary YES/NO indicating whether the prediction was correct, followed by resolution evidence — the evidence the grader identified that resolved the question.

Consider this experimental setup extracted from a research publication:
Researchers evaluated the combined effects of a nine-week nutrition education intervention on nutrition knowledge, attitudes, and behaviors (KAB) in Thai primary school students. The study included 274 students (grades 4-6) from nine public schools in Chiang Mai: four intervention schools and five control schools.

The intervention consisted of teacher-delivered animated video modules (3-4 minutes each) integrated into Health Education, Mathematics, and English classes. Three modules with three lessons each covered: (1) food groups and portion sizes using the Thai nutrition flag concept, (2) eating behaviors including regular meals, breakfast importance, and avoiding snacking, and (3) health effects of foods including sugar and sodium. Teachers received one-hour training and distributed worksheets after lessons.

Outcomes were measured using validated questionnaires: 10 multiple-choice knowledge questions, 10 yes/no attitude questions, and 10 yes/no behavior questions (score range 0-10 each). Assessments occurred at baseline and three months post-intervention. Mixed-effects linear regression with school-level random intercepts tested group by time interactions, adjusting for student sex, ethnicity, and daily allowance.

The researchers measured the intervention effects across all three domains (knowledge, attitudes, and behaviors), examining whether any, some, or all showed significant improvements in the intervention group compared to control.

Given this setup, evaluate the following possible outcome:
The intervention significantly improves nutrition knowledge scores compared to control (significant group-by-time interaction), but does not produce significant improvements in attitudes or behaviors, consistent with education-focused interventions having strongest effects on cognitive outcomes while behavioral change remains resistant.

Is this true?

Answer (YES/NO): NO